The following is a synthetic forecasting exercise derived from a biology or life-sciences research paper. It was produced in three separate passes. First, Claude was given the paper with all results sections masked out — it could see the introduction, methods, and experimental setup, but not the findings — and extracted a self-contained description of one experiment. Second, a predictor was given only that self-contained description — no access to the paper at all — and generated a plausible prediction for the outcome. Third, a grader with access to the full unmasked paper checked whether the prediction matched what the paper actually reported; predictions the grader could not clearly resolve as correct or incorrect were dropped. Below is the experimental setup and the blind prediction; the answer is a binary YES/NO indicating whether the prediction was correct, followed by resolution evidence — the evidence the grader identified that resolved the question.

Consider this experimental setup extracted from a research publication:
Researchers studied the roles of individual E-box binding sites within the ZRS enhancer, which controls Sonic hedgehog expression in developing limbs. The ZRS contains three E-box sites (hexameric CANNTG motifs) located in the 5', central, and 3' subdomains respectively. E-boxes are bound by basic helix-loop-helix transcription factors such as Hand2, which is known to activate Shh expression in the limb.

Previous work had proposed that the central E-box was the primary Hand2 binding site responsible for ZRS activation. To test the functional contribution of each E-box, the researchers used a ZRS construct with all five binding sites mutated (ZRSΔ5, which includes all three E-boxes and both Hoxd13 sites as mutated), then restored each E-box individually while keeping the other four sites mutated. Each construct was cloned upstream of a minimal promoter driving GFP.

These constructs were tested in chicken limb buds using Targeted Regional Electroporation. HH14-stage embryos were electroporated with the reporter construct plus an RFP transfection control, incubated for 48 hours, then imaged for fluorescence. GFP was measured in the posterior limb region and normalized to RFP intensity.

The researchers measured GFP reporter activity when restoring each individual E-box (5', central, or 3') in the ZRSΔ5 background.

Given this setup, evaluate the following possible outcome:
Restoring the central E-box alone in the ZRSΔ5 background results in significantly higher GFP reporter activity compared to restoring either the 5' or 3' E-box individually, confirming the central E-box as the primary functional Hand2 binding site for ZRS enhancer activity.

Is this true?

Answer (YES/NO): NO